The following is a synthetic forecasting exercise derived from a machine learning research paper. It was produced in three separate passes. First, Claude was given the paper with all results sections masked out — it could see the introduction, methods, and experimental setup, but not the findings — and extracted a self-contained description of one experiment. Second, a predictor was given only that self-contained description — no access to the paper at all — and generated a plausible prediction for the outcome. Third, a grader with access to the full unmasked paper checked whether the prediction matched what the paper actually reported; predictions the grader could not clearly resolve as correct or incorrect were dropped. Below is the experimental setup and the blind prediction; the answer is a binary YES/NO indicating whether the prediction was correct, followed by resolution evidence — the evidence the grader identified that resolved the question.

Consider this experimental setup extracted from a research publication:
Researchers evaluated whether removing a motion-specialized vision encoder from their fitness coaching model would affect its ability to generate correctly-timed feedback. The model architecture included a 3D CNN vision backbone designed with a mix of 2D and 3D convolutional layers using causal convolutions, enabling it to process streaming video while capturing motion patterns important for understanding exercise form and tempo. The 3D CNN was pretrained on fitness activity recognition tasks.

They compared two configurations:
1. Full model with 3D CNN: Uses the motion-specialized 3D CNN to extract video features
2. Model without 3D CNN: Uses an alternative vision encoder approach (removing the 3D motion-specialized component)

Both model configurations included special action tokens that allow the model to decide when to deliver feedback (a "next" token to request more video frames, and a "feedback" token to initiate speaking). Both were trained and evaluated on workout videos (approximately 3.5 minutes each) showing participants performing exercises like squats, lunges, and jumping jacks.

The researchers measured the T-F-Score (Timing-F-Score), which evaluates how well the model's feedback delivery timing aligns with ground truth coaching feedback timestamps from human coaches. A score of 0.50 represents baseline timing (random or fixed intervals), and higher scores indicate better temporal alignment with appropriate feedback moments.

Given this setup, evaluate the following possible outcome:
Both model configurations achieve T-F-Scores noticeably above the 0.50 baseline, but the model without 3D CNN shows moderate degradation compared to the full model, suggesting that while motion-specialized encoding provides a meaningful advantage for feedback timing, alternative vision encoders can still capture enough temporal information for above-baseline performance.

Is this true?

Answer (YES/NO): NO